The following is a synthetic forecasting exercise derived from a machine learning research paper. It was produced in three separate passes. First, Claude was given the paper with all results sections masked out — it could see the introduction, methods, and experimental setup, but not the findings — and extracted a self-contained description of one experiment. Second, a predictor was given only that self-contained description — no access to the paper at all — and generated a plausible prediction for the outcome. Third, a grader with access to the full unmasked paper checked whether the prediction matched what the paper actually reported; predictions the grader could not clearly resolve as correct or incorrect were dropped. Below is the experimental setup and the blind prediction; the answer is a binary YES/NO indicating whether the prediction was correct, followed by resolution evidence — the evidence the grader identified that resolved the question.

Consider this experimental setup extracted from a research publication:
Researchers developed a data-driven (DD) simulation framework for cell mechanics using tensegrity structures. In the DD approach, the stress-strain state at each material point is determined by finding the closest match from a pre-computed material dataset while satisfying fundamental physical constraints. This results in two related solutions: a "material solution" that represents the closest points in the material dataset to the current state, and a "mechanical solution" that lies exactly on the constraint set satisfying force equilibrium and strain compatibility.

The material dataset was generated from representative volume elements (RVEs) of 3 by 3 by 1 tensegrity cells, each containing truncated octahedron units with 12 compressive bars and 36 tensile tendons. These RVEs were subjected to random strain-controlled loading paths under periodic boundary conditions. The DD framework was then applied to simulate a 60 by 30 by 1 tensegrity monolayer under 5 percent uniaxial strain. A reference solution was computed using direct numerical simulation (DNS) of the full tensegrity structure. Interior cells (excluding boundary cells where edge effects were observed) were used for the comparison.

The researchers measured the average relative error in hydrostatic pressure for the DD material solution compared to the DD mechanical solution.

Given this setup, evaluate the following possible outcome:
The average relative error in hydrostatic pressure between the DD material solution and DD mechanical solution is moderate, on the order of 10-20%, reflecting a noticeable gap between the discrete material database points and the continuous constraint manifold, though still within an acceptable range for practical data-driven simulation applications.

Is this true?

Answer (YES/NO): NO